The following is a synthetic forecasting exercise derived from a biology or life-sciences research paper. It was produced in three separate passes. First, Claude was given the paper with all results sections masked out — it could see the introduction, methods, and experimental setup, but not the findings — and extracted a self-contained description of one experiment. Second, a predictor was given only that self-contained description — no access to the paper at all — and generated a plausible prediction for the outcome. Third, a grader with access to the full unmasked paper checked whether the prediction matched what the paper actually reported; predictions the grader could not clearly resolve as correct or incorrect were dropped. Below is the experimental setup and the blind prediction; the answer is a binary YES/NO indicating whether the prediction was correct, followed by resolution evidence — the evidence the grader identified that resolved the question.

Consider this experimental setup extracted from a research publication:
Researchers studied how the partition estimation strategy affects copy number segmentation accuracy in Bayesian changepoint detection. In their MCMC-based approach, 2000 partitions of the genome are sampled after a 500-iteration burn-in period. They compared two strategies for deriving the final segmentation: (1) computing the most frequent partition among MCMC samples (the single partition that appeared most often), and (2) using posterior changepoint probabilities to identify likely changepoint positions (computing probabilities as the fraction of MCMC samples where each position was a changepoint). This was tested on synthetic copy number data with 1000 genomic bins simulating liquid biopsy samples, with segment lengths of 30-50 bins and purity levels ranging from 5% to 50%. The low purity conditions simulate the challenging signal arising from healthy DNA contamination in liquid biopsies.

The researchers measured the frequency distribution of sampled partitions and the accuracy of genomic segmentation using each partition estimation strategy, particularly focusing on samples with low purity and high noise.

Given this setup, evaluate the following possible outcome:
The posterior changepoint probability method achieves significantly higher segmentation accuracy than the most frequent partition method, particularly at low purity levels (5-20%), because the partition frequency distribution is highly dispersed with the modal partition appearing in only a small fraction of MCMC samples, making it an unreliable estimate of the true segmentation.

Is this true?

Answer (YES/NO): YES